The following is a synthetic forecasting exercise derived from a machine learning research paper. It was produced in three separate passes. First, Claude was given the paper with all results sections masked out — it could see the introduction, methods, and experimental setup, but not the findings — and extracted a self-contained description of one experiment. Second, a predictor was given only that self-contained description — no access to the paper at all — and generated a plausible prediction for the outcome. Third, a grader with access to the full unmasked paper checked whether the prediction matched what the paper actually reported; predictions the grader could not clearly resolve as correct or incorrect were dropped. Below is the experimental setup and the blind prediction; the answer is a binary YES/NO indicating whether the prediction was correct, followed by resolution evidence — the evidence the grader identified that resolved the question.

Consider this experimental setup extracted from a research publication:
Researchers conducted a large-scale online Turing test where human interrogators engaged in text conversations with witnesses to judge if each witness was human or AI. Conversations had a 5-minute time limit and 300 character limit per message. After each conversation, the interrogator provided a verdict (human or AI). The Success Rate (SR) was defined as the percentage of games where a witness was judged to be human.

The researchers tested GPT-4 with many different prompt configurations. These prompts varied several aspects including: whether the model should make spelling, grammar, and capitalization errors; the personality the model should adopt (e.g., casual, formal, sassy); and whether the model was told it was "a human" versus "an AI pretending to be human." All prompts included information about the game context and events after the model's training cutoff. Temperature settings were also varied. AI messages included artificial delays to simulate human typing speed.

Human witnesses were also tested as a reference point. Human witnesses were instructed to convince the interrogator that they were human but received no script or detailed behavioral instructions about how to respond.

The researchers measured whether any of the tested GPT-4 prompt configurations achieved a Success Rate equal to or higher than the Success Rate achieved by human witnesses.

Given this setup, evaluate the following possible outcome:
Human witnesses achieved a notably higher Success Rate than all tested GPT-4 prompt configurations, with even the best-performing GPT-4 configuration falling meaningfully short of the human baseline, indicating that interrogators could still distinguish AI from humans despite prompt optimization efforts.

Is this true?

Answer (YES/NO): YES